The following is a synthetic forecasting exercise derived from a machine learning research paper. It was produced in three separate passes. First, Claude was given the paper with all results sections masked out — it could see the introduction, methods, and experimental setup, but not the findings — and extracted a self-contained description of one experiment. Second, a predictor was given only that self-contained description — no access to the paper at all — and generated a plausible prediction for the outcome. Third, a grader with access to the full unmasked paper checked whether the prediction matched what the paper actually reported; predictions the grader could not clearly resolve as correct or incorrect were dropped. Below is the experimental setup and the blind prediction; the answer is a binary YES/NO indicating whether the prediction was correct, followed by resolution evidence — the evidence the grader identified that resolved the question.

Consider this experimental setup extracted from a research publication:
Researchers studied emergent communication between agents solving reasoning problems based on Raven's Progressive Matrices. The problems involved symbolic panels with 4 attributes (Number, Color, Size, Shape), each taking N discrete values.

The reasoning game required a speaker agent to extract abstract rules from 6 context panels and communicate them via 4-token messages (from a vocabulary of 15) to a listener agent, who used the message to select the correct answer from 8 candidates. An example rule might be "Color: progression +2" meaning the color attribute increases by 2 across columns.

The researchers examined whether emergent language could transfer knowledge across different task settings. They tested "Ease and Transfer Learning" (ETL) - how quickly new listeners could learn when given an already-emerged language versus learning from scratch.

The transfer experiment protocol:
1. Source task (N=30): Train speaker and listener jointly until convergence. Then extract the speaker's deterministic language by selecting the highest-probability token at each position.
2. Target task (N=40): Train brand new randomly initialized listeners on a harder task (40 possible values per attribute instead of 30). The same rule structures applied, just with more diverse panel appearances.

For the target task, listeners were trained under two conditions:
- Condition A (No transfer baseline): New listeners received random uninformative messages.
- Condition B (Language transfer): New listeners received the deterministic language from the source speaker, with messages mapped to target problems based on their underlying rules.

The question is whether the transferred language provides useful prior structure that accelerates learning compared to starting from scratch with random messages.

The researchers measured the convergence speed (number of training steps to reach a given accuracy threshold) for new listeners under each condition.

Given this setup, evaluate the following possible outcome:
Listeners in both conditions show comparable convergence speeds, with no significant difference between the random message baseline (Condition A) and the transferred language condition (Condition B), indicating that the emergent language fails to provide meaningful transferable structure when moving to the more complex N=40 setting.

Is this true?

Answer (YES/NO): NO